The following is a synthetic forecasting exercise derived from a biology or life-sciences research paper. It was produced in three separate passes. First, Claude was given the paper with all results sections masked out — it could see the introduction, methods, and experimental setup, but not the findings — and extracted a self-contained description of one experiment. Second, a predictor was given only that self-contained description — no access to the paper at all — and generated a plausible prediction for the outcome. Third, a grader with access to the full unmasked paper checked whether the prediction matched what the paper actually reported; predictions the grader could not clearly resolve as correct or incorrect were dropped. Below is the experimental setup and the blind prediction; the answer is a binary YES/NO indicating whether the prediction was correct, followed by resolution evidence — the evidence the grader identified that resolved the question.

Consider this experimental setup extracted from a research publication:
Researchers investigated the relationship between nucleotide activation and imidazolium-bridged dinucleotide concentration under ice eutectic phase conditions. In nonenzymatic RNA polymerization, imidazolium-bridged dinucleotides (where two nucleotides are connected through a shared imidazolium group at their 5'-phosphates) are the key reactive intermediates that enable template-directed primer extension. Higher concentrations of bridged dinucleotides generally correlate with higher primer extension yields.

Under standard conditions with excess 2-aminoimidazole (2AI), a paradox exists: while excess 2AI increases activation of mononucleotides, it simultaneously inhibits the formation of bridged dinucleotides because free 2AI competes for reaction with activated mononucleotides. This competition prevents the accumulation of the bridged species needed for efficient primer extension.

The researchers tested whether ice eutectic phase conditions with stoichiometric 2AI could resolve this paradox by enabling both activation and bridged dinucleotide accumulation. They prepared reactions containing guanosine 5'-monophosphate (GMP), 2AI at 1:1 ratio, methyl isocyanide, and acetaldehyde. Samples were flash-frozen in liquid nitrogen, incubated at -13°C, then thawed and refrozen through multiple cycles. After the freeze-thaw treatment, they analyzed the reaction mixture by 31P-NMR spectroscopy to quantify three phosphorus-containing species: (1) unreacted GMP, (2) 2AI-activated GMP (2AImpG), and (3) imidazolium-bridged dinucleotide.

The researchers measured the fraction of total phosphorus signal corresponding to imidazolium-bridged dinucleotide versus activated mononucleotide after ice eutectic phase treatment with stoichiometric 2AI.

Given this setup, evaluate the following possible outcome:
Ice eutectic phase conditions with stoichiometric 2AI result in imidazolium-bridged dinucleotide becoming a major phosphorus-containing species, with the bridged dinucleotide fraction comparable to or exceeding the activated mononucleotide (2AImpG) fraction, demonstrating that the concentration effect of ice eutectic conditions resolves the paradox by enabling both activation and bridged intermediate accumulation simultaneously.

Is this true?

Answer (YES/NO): YES